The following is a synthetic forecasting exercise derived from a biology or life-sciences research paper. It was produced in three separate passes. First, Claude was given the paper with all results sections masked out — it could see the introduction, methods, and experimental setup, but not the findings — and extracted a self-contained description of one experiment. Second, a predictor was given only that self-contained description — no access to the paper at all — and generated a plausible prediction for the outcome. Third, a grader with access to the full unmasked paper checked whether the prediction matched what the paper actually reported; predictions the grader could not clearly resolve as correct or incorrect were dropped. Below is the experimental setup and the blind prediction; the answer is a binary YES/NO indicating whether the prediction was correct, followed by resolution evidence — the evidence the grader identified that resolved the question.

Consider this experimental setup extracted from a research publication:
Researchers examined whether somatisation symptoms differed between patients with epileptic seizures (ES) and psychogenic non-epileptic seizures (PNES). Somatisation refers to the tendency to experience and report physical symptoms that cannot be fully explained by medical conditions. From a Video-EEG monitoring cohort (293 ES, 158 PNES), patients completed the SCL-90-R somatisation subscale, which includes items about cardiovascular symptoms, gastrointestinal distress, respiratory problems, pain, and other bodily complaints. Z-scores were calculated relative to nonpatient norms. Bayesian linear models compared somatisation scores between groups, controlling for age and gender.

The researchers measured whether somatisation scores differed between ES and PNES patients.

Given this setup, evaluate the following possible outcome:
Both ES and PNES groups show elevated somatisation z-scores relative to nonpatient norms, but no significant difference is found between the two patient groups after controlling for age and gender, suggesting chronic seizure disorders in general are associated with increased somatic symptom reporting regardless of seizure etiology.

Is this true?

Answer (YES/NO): NO